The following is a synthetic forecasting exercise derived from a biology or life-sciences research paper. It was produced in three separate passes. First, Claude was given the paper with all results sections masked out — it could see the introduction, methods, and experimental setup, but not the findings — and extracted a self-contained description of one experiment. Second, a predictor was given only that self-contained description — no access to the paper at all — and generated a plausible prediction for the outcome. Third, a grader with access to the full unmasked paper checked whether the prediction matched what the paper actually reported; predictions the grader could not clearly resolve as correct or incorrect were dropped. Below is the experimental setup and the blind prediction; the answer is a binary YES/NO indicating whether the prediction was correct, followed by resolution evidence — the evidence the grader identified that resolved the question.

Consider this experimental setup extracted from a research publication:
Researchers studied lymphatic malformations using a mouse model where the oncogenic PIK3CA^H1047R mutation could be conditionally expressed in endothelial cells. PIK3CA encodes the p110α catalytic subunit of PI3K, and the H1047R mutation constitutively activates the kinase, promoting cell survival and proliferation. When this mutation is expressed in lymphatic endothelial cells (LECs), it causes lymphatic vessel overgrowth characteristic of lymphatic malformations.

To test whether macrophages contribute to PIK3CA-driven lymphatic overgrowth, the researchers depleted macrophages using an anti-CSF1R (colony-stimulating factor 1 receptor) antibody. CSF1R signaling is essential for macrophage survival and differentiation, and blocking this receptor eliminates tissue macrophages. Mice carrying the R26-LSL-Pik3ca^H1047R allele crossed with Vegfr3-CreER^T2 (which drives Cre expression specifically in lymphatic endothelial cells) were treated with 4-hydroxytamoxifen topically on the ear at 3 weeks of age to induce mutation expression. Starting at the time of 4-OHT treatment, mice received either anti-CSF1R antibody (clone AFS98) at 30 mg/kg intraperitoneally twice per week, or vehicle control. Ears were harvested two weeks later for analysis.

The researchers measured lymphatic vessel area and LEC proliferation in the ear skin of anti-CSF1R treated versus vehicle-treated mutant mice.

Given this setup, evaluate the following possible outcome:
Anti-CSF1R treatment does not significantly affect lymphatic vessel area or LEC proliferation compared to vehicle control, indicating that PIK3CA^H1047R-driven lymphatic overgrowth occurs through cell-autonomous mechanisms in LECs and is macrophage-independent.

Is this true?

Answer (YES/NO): NO